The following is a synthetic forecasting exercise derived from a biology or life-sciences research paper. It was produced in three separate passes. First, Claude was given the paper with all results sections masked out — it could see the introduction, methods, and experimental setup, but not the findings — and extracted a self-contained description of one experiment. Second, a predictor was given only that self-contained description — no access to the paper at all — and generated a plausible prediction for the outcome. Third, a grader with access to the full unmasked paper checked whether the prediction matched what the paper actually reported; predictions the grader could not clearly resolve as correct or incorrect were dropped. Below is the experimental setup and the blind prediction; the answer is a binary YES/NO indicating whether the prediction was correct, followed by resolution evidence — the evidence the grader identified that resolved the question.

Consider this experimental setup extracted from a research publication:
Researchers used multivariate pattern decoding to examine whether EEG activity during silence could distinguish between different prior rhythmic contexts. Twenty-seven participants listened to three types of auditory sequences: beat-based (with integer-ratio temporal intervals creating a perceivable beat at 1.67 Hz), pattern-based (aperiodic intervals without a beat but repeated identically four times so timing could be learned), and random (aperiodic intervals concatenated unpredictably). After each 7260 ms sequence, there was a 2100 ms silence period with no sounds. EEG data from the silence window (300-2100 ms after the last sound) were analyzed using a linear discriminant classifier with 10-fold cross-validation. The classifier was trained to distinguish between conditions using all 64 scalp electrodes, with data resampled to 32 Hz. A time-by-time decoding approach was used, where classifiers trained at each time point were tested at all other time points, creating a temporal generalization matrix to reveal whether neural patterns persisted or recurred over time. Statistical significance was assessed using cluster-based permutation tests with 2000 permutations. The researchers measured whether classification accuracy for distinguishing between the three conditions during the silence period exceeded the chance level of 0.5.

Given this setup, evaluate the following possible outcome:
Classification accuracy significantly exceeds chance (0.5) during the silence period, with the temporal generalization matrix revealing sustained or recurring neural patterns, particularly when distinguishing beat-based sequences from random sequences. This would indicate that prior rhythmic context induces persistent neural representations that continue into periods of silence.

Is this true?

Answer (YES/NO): NO